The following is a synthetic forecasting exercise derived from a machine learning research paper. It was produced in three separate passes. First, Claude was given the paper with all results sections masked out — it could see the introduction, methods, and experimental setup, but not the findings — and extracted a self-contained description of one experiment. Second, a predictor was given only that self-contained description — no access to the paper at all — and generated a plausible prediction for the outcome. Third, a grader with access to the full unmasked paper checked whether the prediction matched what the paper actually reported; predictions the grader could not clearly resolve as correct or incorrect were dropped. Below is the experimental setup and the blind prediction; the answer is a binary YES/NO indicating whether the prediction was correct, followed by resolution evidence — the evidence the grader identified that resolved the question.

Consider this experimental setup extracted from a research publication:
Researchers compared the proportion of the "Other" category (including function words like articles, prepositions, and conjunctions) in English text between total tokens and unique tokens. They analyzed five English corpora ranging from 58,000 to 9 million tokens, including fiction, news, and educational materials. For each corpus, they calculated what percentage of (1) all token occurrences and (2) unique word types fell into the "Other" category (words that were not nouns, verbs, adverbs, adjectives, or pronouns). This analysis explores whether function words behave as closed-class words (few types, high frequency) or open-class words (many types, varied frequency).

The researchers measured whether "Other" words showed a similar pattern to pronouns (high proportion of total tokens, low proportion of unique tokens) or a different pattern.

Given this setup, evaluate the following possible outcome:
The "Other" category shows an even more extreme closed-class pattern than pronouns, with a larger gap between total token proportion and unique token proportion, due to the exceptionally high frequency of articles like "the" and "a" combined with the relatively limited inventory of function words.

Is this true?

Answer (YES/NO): NO